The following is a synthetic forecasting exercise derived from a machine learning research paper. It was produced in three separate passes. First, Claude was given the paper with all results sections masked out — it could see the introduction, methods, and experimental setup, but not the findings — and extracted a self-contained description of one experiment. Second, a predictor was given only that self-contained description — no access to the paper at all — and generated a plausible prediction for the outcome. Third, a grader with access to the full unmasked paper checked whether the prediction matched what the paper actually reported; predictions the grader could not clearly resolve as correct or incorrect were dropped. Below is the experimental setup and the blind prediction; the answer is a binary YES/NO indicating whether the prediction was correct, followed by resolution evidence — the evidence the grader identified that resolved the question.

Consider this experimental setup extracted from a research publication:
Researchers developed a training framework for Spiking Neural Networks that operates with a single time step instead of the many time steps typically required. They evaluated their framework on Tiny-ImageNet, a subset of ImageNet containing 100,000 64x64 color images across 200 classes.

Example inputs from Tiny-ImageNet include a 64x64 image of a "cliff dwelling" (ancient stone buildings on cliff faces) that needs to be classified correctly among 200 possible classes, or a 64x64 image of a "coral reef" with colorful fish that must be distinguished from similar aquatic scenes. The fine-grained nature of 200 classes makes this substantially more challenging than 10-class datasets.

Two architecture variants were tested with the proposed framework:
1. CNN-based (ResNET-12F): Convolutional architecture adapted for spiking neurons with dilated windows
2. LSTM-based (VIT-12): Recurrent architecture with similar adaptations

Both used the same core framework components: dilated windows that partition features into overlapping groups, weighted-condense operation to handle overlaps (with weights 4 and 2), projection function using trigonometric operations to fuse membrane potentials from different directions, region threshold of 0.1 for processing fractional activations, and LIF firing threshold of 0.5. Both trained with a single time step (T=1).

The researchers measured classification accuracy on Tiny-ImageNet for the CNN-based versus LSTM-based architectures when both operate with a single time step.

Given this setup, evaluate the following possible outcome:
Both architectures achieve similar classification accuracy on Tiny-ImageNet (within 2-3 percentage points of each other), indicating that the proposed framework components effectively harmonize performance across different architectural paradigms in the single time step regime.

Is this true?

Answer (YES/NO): YES